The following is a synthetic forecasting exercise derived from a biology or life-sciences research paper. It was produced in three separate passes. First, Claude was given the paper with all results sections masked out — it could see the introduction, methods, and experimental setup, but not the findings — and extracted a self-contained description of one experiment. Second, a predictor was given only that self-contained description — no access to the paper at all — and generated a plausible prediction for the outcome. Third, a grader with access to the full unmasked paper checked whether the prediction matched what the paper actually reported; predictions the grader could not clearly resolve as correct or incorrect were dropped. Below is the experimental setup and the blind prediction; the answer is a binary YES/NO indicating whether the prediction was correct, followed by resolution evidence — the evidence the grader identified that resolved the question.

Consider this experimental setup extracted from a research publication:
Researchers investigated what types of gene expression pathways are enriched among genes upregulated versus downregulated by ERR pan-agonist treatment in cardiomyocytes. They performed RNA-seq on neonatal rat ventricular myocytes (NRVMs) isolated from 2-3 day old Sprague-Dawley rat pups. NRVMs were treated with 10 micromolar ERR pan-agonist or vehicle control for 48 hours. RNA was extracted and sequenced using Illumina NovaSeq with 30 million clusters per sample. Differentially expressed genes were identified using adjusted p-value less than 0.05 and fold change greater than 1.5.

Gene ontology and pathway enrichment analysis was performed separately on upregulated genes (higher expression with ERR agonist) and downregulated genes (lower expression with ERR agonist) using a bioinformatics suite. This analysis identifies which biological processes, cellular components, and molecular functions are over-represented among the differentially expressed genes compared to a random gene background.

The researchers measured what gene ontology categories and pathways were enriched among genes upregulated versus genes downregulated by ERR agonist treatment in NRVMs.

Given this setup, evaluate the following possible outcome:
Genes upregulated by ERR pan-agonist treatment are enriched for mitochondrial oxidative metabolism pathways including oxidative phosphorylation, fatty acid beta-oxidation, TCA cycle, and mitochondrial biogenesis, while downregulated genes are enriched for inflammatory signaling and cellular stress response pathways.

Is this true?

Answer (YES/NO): NO